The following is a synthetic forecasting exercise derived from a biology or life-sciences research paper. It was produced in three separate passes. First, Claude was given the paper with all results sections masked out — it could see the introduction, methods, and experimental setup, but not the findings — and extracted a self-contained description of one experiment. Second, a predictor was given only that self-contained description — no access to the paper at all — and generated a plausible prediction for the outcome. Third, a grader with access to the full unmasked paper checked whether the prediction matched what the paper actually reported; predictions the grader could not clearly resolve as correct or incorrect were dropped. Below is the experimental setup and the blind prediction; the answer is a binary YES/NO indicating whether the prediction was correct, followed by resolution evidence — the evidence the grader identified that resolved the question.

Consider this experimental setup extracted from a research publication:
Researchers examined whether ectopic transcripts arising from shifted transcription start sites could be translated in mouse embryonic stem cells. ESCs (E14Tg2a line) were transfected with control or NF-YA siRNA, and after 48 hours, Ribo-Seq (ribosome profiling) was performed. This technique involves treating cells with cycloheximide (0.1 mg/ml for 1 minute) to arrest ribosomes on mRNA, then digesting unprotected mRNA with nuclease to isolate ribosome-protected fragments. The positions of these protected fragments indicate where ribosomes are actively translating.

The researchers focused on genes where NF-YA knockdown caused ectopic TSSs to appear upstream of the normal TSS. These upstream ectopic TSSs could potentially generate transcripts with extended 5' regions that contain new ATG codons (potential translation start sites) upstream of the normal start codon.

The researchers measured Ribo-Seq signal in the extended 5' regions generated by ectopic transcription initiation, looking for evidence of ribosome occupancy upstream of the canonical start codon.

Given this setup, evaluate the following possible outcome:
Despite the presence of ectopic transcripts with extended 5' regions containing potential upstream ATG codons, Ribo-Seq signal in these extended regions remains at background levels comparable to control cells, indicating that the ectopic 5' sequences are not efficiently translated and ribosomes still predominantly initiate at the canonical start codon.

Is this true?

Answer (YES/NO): NO